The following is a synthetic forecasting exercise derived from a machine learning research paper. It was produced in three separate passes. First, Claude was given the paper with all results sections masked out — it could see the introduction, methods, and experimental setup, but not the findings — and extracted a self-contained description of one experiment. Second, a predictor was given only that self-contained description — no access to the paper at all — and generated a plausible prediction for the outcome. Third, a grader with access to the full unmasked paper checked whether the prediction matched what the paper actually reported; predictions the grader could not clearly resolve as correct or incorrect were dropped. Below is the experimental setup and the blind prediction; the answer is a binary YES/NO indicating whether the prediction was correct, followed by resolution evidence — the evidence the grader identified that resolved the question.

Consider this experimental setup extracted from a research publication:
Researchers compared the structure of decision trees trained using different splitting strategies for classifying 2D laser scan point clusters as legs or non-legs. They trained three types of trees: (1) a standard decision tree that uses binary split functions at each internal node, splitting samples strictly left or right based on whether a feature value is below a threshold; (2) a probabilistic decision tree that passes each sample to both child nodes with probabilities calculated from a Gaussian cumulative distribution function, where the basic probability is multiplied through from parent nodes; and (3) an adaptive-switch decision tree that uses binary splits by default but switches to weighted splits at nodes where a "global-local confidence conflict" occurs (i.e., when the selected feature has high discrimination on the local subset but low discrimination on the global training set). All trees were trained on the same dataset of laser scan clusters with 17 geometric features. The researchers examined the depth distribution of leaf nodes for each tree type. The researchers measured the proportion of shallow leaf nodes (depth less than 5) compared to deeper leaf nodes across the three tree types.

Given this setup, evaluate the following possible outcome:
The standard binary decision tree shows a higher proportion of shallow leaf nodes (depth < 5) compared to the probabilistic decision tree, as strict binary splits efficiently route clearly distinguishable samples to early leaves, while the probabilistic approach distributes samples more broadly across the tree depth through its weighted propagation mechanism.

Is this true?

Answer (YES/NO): NO